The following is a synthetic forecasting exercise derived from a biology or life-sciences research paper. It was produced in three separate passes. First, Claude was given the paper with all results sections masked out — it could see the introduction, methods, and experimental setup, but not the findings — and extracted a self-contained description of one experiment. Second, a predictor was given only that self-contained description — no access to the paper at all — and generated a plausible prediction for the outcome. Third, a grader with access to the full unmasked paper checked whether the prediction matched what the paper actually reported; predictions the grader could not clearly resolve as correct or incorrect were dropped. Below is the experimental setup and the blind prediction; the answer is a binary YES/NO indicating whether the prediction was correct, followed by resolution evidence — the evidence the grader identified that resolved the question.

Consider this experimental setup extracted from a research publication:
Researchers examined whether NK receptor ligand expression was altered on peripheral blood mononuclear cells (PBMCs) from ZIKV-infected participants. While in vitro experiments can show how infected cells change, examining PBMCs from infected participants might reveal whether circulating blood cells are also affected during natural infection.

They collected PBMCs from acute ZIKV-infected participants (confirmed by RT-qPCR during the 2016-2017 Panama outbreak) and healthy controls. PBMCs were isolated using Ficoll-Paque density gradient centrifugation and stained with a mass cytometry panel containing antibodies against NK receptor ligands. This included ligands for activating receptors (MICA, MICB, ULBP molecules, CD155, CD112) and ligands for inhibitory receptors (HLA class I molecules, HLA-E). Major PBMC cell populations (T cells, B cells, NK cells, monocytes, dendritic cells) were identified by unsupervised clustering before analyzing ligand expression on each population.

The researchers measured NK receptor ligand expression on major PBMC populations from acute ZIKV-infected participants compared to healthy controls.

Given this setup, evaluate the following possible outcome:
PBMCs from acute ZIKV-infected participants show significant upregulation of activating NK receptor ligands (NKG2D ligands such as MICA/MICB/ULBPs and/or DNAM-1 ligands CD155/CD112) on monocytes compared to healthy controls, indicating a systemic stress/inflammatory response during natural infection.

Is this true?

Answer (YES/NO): NO